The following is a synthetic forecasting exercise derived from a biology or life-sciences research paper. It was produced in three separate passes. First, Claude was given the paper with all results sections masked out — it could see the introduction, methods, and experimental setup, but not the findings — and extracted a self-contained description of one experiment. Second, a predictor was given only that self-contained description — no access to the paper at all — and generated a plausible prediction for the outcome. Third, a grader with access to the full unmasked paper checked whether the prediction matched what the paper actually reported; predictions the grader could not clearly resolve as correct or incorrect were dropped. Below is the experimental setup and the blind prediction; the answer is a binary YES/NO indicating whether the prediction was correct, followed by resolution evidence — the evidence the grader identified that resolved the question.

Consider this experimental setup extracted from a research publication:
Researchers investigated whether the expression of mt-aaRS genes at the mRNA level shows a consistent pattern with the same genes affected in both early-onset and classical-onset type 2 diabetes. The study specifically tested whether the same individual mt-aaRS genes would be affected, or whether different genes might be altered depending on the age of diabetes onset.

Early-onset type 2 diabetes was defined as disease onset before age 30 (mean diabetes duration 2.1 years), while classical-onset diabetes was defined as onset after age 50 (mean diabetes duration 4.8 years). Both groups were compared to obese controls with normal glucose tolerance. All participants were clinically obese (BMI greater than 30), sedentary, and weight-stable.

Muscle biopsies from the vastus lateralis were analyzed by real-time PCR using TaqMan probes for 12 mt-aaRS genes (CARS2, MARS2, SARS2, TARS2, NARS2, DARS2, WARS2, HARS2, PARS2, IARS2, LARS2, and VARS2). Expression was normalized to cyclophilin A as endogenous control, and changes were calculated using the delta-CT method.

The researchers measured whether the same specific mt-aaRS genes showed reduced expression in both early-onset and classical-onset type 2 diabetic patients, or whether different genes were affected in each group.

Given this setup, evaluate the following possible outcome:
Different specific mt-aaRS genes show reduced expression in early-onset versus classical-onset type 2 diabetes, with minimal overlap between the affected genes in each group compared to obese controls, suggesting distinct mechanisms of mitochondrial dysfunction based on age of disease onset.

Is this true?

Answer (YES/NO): NO